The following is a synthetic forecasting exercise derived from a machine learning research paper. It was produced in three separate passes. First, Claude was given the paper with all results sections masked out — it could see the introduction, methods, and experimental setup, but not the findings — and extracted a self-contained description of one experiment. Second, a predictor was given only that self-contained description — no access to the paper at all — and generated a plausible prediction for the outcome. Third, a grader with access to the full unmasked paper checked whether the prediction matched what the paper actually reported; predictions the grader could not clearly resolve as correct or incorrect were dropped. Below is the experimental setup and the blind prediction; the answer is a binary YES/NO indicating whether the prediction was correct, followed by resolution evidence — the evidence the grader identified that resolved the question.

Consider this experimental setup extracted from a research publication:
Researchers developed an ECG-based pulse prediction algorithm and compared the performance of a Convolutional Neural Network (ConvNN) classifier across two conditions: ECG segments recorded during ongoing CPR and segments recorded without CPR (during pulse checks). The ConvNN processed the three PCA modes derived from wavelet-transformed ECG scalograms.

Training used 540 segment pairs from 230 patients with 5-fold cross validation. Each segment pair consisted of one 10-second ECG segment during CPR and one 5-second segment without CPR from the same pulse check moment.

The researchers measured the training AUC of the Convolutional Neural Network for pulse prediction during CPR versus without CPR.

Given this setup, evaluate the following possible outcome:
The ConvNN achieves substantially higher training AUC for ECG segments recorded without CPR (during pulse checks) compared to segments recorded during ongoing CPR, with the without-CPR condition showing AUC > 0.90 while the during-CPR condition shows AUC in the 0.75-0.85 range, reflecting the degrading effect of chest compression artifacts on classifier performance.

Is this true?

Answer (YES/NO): NO